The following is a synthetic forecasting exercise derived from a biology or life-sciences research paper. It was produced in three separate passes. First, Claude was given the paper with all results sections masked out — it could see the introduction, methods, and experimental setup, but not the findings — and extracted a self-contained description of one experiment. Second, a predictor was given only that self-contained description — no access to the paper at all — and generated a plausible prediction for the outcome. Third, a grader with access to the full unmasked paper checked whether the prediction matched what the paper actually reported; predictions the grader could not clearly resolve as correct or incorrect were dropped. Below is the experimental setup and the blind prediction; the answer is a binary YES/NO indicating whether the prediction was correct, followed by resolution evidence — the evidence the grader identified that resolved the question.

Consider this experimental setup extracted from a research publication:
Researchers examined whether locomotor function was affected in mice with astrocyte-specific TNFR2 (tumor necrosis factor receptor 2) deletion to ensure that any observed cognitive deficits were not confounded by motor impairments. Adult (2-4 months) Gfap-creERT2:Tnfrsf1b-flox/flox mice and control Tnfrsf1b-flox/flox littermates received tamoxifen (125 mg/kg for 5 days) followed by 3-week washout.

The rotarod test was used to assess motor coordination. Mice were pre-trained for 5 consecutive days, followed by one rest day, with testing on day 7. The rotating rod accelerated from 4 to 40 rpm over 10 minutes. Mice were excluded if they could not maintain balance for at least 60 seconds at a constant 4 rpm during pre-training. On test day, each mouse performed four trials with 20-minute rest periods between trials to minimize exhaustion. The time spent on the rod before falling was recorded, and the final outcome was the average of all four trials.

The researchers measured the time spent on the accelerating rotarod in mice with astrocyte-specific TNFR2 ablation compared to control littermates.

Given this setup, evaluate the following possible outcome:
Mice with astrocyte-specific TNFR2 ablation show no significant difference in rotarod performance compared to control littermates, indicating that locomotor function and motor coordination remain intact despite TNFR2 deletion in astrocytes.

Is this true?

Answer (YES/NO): YES